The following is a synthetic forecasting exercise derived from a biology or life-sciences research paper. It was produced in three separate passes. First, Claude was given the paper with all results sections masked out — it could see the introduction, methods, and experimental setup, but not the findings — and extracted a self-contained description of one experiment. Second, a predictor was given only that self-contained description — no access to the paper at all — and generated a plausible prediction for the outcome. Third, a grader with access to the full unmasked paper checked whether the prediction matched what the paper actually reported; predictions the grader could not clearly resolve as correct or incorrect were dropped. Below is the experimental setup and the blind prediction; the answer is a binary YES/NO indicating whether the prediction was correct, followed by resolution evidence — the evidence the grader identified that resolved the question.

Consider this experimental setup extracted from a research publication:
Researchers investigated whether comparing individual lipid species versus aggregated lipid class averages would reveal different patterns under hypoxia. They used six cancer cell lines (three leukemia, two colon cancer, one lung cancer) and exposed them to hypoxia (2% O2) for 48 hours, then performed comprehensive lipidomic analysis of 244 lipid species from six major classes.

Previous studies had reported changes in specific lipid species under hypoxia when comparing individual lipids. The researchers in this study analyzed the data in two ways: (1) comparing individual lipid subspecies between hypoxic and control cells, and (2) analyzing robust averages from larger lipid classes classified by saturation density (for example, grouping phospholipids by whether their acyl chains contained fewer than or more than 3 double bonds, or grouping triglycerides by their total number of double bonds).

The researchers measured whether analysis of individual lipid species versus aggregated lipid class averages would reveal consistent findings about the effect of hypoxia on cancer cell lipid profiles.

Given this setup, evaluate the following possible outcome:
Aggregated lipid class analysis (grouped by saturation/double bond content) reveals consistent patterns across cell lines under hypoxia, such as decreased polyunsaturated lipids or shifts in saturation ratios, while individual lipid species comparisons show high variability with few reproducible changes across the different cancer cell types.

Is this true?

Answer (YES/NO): NO